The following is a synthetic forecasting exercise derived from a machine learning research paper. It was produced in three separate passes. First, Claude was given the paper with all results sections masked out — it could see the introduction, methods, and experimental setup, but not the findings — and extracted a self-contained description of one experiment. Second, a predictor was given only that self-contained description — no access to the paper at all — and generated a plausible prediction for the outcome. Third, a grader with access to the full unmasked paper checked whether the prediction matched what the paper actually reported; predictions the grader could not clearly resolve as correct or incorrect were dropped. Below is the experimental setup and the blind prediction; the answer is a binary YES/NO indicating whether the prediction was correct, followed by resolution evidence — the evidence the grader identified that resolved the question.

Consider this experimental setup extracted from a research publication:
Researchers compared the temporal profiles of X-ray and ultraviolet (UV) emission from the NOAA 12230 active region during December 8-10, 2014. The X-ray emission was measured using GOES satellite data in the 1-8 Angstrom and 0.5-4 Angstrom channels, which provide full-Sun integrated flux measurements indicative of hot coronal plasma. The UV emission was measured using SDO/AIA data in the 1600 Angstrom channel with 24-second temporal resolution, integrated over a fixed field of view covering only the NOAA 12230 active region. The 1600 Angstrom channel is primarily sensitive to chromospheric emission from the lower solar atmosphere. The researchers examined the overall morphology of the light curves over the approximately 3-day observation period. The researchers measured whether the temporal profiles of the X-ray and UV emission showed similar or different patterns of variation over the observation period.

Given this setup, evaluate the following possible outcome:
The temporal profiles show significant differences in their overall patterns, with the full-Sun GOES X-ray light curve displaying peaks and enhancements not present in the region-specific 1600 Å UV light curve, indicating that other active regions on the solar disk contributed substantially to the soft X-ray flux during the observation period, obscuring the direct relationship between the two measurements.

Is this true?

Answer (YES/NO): NO